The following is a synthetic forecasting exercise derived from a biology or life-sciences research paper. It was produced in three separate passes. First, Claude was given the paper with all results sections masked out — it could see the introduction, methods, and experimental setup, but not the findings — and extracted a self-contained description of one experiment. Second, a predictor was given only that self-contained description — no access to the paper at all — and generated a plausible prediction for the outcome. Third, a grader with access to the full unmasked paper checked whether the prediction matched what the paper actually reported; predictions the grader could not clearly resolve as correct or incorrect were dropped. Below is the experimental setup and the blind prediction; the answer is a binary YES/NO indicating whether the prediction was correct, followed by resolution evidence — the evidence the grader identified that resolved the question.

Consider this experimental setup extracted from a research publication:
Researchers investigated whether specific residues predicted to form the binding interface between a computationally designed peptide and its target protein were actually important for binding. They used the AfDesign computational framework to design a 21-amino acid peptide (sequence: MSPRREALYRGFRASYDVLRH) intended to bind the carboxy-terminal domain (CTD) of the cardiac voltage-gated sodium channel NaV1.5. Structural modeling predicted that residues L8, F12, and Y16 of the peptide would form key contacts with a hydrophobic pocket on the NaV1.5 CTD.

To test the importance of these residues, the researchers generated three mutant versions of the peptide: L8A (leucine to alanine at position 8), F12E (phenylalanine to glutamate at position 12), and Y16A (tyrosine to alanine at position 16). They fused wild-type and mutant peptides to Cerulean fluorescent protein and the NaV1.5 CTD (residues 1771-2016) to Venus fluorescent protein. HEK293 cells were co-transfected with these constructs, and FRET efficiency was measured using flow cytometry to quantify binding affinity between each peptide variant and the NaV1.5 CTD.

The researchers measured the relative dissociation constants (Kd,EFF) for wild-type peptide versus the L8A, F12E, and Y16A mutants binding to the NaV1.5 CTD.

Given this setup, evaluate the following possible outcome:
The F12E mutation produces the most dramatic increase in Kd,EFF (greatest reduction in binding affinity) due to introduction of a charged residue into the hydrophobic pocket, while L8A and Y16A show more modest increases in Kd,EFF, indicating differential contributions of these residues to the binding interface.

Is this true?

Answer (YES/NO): YES